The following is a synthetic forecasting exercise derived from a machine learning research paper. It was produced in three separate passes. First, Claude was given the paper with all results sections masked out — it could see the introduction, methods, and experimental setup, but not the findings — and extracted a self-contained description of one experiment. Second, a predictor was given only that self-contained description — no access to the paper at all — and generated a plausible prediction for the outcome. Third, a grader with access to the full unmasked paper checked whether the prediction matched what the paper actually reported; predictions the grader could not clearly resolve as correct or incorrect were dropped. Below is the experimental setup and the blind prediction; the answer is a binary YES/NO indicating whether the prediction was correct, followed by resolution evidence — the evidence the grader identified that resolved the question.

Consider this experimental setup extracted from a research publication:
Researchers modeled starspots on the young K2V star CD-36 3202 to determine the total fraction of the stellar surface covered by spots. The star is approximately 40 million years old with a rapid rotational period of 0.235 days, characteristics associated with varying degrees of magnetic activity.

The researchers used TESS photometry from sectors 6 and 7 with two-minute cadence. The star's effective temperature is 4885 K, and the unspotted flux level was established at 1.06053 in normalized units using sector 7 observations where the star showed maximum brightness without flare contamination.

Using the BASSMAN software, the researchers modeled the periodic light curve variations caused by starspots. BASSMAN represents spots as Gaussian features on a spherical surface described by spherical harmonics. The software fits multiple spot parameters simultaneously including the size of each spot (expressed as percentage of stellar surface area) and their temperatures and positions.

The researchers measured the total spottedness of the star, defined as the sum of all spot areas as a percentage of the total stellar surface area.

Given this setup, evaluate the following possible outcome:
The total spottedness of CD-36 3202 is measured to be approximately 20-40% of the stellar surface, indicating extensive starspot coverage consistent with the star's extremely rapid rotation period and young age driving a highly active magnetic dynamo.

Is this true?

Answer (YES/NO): NO